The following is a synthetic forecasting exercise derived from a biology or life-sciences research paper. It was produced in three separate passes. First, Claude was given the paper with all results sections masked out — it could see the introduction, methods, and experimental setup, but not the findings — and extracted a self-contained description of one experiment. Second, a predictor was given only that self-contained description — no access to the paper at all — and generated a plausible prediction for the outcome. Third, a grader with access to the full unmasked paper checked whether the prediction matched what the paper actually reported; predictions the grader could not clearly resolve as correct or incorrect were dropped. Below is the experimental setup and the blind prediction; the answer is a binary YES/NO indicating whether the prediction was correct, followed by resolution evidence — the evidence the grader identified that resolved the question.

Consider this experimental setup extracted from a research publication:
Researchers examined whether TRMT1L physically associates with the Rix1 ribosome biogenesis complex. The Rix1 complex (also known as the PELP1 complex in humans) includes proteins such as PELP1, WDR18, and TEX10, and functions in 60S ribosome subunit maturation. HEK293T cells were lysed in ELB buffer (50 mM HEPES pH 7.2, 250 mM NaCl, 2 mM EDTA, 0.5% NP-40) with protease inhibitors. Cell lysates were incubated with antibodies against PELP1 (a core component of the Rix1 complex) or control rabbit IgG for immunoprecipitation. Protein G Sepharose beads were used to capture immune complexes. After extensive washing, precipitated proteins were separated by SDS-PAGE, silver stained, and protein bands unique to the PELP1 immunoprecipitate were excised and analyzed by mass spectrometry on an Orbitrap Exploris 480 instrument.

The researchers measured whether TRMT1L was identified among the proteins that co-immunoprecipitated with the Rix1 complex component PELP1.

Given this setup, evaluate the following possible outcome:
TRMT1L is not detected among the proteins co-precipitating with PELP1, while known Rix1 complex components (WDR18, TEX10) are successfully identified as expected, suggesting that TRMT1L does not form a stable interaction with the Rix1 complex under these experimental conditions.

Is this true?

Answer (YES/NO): NO